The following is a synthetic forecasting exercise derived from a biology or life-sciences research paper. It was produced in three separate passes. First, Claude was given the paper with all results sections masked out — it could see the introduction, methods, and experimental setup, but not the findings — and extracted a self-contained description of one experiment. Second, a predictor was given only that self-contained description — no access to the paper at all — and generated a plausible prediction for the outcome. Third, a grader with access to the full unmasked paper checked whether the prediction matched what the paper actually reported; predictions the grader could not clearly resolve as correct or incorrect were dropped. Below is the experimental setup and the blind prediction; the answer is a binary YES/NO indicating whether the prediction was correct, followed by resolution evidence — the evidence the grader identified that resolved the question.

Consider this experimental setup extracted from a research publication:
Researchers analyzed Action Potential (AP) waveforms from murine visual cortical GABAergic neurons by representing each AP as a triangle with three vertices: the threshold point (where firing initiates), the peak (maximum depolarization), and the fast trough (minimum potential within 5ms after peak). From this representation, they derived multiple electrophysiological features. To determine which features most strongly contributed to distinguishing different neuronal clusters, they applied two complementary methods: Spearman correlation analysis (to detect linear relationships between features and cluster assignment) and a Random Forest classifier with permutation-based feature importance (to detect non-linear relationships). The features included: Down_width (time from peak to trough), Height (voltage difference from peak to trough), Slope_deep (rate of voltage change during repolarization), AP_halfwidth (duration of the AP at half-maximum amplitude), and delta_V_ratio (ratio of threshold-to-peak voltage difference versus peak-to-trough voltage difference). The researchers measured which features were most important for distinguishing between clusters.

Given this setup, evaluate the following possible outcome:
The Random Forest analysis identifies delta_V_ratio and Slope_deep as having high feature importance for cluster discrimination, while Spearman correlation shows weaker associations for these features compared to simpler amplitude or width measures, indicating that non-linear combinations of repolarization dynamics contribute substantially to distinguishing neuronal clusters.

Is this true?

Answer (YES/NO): NO